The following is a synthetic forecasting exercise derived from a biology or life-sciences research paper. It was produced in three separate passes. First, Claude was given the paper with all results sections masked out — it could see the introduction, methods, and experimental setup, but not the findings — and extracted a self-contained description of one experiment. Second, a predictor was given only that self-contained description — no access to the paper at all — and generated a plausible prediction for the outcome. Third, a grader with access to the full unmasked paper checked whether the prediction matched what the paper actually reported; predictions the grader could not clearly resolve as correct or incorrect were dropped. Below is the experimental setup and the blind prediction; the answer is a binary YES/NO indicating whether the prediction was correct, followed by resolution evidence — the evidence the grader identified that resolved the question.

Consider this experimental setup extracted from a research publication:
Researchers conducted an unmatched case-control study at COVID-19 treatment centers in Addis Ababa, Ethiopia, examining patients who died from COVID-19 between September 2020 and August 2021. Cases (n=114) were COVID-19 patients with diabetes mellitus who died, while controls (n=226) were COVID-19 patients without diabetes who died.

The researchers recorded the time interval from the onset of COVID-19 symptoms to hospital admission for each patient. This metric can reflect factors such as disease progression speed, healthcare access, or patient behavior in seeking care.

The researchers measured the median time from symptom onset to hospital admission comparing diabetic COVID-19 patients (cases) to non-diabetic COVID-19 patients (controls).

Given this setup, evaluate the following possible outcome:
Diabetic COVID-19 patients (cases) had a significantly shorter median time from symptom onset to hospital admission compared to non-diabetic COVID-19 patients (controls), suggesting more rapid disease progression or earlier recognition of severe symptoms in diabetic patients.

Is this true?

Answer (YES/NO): NO